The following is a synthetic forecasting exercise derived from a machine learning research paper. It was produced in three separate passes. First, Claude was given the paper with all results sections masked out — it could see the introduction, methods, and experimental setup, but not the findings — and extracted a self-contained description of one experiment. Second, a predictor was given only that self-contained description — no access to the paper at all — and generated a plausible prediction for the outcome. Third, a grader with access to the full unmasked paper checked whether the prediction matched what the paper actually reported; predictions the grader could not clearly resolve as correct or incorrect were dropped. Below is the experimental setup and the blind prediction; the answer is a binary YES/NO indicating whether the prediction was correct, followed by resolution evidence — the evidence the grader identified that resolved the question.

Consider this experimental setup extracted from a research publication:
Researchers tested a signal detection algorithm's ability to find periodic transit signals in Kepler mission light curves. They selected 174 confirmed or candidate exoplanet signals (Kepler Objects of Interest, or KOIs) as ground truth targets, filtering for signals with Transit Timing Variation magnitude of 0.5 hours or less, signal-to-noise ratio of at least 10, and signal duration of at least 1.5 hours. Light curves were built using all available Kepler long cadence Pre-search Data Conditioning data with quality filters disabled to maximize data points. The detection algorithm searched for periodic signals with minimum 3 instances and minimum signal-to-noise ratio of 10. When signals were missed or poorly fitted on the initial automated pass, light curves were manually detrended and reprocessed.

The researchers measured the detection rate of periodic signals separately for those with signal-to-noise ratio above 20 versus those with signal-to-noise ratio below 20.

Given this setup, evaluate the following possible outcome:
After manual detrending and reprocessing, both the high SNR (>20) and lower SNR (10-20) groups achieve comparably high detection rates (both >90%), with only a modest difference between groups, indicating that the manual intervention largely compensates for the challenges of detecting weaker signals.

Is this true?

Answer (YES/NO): NO